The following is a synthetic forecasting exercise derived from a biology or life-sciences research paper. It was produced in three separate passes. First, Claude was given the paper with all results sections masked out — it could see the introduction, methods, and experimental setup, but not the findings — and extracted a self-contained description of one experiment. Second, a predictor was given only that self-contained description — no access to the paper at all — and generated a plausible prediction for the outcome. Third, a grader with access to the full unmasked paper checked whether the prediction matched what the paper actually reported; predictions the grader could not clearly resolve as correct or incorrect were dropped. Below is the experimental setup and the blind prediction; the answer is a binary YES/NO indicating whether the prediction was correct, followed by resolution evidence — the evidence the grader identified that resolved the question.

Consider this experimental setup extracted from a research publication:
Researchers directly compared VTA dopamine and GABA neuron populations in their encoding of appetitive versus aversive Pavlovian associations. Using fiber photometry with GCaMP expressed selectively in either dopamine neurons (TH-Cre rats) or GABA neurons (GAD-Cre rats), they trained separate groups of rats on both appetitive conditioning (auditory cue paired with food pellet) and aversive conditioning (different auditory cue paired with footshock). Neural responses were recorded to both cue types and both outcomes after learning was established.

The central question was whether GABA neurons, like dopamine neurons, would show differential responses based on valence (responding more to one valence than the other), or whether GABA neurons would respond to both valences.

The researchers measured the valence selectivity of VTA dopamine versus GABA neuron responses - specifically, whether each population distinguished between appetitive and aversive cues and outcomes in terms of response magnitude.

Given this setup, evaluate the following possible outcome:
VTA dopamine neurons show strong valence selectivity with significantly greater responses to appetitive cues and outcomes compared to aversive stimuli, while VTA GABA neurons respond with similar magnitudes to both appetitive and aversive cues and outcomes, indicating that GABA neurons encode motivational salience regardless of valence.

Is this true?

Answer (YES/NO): YES